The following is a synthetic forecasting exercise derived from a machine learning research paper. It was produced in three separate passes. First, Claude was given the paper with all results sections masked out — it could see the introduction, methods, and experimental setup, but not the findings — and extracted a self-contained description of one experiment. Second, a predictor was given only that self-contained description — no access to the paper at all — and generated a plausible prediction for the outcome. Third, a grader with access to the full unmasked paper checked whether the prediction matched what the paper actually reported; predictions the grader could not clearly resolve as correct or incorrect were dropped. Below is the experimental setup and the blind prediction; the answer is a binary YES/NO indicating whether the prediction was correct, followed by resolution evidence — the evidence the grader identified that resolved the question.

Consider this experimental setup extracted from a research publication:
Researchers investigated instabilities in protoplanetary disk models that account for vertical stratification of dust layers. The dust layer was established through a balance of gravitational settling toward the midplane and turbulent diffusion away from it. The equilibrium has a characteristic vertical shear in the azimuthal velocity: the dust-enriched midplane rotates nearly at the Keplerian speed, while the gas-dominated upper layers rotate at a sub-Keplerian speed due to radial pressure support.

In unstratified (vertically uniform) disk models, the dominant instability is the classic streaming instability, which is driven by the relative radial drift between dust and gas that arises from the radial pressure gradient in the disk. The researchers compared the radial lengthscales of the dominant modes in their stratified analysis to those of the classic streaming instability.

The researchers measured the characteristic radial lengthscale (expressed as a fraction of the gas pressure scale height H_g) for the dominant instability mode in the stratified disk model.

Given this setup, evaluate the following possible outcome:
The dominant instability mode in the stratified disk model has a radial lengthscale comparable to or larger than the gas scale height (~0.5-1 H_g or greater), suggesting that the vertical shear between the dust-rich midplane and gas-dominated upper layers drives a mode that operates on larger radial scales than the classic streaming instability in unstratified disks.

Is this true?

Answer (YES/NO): NO